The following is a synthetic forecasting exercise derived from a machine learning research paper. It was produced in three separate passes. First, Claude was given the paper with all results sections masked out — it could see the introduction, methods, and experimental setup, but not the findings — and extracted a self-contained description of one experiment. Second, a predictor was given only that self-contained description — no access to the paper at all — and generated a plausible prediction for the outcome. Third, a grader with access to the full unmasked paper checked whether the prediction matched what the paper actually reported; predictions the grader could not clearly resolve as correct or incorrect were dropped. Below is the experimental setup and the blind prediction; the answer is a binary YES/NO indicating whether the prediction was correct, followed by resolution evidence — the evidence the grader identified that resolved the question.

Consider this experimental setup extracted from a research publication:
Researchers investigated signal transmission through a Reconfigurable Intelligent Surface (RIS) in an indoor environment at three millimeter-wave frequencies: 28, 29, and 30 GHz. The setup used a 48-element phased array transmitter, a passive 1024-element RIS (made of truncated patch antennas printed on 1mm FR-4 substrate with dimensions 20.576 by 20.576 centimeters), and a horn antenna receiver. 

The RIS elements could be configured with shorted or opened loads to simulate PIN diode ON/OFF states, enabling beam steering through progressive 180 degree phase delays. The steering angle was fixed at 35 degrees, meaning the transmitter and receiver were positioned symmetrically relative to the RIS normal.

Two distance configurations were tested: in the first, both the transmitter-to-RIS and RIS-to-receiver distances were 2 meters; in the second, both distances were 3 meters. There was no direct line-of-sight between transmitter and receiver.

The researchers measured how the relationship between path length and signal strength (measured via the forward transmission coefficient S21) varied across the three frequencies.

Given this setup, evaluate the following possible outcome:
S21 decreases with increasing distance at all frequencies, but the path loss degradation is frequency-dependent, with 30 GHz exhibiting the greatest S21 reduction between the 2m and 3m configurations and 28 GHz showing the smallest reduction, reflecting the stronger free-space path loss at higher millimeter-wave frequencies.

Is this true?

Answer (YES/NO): NO